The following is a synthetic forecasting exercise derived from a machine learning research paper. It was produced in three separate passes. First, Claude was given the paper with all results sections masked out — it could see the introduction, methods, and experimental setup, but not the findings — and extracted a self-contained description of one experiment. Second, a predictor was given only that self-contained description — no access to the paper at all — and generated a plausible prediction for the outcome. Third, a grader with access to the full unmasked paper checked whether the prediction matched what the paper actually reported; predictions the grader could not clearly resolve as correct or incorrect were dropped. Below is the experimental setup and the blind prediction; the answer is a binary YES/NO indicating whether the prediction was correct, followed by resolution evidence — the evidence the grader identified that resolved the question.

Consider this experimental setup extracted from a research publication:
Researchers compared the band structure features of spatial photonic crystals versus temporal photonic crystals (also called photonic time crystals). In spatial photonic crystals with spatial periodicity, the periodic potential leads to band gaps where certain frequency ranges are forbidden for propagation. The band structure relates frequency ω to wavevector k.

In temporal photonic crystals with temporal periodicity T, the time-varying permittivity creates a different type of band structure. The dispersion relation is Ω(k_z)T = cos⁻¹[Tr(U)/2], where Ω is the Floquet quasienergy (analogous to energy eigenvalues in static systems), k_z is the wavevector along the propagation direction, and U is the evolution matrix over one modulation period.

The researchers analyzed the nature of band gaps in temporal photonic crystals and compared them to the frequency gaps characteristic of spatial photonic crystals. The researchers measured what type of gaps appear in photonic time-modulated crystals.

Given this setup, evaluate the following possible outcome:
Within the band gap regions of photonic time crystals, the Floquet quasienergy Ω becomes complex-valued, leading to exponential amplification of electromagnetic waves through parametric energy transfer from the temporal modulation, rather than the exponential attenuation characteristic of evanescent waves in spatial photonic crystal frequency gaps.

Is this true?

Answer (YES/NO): YES